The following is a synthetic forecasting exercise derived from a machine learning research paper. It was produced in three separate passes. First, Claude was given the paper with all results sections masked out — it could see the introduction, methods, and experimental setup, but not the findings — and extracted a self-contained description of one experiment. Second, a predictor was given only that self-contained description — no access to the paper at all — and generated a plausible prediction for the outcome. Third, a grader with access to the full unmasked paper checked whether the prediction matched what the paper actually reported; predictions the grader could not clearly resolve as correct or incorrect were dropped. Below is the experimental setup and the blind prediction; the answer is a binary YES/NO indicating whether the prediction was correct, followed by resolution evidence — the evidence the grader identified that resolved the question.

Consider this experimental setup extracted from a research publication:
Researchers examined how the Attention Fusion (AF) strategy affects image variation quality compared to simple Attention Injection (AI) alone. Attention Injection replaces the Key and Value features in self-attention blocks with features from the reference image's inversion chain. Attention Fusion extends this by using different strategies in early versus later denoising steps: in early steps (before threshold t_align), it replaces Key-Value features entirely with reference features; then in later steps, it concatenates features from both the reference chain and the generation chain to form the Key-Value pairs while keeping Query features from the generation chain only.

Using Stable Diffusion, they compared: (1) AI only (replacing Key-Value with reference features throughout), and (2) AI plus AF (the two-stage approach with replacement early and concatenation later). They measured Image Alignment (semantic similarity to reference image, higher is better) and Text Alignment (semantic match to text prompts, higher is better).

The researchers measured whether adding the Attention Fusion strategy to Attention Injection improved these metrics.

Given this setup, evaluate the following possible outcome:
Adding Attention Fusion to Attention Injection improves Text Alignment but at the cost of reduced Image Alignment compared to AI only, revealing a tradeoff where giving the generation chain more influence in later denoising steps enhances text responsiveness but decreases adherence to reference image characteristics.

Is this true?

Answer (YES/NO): NO